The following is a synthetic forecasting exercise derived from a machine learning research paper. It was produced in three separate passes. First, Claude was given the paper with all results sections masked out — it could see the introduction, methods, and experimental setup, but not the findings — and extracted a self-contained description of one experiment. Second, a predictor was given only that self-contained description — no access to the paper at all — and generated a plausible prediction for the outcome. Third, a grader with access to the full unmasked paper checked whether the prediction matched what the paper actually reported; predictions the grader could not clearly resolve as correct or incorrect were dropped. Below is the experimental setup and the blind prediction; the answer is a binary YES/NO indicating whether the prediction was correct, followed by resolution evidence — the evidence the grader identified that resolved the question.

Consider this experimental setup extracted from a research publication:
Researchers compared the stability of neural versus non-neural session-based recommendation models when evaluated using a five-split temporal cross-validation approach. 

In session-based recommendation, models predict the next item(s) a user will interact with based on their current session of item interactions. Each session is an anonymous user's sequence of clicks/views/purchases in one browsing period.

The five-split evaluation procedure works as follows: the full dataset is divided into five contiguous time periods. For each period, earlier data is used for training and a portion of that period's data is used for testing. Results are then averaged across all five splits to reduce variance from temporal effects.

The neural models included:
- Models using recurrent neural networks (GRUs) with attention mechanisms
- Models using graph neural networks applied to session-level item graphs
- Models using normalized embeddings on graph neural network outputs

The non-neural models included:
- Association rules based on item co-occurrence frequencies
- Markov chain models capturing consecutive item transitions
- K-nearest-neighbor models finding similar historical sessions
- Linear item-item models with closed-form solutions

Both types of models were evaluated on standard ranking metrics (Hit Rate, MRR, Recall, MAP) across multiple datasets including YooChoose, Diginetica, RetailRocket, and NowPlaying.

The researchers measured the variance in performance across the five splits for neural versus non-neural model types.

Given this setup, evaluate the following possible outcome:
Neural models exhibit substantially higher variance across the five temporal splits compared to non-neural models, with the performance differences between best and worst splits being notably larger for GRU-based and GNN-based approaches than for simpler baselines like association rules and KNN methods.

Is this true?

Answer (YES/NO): YES